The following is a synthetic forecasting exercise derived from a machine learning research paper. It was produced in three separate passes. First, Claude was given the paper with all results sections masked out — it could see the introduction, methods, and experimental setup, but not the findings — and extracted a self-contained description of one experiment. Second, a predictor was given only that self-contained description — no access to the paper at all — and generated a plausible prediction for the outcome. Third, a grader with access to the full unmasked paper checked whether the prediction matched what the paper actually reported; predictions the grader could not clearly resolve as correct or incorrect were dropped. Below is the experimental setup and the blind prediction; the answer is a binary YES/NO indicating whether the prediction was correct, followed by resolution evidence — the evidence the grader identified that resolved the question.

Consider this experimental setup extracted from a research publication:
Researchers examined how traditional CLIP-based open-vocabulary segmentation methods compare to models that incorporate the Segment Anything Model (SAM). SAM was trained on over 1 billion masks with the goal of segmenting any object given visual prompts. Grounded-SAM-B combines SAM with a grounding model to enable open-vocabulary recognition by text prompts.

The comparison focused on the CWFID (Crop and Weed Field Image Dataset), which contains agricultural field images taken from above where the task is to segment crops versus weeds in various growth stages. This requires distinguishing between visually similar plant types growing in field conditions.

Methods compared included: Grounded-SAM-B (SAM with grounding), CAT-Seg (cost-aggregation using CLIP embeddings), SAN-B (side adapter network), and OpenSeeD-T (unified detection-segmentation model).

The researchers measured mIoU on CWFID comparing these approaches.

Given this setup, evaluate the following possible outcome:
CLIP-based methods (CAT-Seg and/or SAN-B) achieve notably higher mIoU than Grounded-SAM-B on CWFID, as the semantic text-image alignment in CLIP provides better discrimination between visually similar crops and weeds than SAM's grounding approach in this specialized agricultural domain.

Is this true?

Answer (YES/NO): YES